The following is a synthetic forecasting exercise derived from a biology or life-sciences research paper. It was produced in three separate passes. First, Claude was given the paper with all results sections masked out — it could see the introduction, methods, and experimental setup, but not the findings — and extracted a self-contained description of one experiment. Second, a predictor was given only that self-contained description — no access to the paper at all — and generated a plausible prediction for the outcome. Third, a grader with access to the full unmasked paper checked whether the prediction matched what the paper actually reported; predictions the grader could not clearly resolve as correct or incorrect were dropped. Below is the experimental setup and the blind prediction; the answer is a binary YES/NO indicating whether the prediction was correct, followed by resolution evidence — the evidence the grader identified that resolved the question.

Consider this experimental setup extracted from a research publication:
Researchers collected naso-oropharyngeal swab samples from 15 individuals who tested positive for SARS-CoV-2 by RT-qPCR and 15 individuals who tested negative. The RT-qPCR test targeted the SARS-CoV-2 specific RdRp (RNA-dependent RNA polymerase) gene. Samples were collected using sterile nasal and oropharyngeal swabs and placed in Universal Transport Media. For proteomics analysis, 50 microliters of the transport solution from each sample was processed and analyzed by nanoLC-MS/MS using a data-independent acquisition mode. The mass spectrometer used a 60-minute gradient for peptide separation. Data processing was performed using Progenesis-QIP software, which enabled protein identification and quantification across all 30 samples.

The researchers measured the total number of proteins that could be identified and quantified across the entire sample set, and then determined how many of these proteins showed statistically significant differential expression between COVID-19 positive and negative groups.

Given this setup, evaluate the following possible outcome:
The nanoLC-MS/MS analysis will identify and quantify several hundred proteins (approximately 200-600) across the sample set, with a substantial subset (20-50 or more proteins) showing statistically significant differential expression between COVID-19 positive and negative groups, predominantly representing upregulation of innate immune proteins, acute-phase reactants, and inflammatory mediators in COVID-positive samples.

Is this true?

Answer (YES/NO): NO